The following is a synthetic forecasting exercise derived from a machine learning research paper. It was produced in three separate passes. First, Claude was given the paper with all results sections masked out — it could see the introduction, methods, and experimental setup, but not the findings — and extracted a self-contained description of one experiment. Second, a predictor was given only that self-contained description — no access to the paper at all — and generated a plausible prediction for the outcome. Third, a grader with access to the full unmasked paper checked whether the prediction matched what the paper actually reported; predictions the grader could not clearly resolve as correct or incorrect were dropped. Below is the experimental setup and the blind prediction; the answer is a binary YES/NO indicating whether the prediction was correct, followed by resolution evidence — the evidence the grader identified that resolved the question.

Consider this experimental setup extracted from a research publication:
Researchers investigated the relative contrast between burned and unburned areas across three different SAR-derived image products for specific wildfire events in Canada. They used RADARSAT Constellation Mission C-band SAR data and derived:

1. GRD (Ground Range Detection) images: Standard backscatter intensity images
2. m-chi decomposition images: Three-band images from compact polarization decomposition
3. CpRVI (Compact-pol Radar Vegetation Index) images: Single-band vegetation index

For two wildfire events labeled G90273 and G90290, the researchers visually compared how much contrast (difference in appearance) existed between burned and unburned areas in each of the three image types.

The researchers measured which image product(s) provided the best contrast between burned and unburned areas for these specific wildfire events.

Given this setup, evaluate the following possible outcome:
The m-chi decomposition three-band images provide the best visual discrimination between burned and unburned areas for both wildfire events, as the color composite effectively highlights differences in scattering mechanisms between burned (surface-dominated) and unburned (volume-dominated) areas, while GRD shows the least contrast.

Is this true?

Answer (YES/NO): NO